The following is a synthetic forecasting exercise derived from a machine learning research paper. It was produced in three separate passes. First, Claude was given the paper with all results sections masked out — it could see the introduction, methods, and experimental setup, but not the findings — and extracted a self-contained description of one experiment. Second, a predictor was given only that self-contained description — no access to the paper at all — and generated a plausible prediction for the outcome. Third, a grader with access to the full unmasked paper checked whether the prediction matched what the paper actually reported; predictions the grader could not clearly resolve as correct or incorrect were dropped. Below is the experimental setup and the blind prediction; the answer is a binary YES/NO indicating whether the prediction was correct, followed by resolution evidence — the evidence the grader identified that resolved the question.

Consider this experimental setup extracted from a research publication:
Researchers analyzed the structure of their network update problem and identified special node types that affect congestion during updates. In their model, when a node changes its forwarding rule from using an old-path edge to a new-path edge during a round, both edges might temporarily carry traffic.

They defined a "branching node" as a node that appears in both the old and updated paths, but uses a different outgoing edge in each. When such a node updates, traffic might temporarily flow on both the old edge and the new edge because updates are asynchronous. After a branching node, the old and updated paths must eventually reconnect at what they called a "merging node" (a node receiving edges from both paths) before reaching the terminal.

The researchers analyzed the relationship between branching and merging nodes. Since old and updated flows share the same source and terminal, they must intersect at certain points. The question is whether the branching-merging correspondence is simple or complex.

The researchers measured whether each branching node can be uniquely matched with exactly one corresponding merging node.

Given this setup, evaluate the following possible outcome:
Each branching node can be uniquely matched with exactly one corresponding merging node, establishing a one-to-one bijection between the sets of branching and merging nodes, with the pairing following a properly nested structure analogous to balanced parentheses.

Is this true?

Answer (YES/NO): YES